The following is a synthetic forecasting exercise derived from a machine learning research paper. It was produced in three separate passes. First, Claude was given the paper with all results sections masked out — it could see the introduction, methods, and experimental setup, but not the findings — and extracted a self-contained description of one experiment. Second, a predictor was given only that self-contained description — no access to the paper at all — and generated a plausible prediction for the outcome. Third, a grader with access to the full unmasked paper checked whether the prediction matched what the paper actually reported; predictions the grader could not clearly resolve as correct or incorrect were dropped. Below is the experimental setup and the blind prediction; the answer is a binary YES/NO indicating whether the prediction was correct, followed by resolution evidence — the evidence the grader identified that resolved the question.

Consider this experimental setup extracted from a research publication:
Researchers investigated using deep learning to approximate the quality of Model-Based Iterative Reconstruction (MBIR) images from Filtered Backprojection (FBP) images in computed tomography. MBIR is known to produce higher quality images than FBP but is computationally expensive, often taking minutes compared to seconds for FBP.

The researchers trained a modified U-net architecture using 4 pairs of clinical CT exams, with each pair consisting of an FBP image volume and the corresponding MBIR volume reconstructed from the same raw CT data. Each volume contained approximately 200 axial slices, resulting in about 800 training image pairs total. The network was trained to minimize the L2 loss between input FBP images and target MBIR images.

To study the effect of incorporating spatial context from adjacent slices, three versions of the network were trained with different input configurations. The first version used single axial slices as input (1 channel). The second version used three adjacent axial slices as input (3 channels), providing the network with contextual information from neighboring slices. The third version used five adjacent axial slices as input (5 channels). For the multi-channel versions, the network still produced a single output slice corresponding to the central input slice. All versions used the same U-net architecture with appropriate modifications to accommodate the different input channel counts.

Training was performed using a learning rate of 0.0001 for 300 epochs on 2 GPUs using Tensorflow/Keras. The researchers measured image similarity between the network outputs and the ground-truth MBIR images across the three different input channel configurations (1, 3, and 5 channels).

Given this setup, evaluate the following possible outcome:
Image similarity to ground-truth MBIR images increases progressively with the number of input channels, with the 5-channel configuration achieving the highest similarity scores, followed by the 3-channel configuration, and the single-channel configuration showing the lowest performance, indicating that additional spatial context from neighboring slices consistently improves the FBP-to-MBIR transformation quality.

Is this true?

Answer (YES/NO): YES